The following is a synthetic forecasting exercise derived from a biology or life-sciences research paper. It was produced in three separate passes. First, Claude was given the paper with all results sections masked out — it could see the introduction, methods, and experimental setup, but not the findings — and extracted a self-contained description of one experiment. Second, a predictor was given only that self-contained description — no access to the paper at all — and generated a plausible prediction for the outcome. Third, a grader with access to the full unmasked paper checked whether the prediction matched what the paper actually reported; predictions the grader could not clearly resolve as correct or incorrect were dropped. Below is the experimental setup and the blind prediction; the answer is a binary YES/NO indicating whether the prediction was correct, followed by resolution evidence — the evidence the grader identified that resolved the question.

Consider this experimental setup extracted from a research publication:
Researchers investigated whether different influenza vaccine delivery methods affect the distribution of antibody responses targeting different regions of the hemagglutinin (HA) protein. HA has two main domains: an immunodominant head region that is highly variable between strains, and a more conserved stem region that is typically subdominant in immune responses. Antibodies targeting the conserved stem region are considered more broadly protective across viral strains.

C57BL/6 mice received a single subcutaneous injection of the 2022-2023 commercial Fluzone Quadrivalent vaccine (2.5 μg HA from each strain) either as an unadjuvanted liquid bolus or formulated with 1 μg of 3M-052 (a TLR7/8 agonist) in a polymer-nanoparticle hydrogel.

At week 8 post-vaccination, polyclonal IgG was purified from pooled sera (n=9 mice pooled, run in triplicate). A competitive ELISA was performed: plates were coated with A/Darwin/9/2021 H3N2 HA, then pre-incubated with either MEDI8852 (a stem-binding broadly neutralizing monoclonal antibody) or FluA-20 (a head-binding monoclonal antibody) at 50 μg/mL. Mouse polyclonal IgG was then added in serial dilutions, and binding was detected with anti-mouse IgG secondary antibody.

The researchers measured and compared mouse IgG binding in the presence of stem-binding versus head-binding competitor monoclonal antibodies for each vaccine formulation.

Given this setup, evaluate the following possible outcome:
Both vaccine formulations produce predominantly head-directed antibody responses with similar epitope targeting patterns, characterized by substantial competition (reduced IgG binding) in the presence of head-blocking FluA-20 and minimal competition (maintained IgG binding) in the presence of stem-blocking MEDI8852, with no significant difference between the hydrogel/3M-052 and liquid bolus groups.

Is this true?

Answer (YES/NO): NO